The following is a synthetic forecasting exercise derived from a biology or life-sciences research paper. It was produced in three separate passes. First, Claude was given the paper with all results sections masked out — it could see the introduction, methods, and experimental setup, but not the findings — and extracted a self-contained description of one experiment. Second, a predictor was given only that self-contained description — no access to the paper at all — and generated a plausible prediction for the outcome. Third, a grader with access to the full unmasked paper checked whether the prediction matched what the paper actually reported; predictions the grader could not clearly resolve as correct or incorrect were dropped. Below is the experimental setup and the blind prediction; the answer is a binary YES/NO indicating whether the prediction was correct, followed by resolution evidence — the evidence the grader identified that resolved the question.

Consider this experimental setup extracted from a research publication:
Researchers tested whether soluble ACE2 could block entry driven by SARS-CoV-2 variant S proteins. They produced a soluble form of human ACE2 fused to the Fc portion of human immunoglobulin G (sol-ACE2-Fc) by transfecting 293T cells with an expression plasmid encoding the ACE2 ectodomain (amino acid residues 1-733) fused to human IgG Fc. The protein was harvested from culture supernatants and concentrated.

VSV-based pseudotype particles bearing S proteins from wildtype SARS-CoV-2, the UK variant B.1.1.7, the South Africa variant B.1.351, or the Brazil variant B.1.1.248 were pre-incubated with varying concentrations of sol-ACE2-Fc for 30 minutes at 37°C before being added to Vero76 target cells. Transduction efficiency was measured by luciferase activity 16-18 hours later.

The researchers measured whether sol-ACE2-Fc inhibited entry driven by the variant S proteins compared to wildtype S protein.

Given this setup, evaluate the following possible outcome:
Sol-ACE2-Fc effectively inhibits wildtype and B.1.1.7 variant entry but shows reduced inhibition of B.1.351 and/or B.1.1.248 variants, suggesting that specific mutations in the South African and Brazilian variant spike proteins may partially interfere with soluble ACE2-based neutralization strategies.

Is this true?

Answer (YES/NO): NO